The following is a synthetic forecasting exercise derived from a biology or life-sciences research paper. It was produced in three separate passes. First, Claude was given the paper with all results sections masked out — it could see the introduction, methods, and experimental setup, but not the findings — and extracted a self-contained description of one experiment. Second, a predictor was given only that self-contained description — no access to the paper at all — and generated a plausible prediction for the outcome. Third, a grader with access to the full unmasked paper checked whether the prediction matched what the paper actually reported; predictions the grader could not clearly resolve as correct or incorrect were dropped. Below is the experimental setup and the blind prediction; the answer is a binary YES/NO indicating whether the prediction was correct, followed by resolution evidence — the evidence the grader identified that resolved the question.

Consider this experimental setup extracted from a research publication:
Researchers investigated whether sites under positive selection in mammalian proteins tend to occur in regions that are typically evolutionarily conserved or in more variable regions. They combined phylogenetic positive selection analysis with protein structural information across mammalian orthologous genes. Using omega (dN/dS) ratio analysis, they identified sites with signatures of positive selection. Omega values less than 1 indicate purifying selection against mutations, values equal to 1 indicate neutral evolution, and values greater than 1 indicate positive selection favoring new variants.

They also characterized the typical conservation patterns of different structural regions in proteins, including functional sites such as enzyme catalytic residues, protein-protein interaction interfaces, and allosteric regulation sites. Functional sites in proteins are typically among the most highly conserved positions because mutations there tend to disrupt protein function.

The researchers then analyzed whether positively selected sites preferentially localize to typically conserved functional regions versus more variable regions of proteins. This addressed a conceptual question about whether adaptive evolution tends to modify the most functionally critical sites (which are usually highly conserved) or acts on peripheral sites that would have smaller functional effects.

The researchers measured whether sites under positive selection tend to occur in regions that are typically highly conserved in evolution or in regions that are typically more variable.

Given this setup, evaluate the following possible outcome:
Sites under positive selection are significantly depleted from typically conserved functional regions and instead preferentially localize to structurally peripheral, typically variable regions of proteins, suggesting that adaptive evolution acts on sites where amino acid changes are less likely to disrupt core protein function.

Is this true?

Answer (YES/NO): NO